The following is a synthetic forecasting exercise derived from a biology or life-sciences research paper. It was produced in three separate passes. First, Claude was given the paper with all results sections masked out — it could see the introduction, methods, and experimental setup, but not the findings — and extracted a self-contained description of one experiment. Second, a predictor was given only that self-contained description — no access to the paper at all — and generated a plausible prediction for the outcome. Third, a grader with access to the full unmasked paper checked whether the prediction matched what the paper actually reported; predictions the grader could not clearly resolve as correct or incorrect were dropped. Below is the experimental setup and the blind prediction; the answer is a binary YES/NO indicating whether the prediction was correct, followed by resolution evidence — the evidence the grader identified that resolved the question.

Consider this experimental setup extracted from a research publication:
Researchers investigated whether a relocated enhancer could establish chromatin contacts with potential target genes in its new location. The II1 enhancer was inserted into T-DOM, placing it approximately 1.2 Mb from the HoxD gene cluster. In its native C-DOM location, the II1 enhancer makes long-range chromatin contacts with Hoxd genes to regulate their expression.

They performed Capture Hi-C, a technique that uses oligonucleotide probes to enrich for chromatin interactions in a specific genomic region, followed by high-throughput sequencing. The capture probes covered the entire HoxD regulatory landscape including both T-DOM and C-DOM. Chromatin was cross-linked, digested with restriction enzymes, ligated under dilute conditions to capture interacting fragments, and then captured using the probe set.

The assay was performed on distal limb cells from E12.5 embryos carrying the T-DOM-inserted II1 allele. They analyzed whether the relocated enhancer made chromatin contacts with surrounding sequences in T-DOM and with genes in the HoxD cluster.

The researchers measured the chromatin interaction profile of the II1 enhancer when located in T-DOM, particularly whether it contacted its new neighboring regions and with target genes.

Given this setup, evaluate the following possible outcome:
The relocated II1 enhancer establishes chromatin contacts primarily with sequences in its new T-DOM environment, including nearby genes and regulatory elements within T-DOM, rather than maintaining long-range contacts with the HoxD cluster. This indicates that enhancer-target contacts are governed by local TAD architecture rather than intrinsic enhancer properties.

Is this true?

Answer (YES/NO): NO